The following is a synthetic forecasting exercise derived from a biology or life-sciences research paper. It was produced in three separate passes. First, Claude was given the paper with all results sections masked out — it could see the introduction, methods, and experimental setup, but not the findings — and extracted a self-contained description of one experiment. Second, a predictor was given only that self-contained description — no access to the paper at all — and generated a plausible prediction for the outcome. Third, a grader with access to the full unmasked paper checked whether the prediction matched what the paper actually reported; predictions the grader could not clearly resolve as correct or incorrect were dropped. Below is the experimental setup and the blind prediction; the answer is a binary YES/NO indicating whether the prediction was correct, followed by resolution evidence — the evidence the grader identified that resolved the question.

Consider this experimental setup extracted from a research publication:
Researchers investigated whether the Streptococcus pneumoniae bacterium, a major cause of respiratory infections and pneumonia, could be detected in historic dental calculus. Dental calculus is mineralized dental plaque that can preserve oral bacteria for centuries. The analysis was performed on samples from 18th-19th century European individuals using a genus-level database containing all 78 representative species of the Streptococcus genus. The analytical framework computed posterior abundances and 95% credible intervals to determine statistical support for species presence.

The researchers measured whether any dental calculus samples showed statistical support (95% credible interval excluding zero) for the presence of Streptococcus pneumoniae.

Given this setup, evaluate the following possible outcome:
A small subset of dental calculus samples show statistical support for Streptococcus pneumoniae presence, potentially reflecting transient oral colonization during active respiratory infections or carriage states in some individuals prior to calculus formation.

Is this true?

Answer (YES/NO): YES